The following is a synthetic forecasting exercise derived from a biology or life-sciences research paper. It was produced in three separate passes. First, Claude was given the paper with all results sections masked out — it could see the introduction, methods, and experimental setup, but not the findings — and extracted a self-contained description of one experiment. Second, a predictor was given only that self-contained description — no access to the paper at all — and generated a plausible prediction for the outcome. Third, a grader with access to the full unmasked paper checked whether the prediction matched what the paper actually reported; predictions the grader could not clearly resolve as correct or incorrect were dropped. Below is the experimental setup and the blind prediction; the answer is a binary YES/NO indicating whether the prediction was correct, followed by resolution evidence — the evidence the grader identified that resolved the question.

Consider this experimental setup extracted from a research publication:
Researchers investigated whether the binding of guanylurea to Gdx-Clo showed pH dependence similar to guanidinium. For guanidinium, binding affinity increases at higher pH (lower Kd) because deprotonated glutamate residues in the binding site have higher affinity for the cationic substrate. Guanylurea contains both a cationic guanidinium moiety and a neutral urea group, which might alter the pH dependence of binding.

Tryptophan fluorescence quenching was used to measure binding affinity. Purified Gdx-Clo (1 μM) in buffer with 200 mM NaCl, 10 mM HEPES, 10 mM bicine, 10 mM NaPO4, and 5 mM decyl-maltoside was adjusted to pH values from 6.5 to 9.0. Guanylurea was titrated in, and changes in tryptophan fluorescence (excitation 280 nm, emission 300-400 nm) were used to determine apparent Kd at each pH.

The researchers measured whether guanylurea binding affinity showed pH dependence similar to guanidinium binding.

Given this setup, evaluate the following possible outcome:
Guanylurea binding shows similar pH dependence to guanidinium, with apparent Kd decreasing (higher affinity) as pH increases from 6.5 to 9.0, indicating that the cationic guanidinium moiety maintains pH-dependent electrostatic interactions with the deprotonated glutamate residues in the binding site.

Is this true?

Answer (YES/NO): YES